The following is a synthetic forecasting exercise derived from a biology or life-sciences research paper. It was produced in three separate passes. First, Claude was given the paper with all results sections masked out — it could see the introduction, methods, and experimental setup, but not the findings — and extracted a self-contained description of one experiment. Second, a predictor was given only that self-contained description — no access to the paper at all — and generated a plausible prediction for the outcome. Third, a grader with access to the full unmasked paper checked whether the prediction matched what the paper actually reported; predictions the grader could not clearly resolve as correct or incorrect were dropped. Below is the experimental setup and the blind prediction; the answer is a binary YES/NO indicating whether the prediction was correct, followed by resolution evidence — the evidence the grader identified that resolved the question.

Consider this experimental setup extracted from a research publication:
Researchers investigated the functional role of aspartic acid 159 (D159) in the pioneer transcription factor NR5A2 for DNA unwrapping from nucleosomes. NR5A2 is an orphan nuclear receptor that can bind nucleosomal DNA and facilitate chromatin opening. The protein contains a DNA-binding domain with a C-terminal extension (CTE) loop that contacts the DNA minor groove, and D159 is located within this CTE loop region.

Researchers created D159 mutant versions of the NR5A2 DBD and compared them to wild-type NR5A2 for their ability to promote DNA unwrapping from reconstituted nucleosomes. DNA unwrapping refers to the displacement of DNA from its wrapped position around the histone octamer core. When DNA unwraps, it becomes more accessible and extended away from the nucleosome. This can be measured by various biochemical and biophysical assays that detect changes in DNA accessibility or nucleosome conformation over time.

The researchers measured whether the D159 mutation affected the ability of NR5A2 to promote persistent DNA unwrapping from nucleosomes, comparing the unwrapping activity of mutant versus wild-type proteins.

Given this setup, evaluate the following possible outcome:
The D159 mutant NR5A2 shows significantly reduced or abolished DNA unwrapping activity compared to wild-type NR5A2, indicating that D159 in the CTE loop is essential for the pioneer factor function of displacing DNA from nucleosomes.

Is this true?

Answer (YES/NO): NO